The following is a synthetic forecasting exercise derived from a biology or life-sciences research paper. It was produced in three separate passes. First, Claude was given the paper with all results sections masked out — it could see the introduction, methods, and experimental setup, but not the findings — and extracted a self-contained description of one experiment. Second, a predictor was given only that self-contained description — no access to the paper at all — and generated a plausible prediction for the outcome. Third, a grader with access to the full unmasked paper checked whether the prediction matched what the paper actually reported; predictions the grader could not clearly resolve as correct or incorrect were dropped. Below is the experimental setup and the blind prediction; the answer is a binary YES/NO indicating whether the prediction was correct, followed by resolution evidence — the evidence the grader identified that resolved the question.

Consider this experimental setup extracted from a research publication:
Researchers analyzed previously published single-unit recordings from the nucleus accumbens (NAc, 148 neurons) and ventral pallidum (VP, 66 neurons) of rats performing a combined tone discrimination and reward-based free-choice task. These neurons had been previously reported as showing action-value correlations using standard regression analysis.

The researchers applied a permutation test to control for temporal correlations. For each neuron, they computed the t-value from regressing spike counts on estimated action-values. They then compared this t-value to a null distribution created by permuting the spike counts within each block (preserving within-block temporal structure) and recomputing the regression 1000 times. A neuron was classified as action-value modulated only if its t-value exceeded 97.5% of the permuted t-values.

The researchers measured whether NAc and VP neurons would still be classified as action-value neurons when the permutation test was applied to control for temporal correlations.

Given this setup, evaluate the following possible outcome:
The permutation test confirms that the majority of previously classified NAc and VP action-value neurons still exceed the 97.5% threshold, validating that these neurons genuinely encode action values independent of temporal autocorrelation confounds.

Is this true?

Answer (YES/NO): NO